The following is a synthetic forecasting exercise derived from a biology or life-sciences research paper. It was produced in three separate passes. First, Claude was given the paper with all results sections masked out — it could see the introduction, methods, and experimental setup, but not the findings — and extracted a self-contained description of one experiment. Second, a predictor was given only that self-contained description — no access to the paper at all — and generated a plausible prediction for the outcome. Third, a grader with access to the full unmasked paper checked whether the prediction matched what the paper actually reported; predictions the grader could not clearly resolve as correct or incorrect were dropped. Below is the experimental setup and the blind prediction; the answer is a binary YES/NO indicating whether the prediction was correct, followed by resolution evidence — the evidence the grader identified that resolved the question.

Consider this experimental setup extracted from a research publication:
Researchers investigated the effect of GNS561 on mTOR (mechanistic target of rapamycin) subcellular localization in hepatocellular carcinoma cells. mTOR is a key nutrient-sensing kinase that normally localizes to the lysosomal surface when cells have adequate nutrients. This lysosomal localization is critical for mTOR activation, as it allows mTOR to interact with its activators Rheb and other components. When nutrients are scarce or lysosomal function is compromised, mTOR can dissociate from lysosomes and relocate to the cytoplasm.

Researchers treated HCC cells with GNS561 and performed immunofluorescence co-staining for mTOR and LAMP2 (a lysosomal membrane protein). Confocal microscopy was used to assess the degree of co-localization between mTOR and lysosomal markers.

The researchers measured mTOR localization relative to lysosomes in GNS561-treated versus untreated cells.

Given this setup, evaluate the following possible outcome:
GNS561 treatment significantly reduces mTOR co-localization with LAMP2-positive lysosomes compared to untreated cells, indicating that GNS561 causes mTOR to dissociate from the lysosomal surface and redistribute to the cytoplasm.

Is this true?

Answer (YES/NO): YES